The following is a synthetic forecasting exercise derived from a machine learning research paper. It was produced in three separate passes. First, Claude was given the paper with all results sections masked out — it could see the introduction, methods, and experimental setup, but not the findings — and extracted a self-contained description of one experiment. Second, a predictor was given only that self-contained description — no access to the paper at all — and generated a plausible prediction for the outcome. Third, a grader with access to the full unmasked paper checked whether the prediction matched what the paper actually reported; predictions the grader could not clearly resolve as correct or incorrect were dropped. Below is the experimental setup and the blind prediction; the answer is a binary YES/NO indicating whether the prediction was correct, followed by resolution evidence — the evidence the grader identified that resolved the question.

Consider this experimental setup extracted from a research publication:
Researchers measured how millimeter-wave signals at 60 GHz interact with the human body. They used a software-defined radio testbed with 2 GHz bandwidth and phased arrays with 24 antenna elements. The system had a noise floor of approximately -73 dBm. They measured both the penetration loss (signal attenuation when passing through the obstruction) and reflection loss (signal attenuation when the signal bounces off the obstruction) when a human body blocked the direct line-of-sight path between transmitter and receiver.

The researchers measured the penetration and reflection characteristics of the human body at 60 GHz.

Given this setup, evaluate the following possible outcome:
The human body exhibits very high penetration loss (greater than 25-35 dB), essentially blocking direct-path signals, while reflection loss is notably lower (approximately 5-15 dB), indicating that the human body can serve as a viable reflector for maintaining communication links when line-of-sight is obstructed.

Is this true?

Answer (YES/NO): NO